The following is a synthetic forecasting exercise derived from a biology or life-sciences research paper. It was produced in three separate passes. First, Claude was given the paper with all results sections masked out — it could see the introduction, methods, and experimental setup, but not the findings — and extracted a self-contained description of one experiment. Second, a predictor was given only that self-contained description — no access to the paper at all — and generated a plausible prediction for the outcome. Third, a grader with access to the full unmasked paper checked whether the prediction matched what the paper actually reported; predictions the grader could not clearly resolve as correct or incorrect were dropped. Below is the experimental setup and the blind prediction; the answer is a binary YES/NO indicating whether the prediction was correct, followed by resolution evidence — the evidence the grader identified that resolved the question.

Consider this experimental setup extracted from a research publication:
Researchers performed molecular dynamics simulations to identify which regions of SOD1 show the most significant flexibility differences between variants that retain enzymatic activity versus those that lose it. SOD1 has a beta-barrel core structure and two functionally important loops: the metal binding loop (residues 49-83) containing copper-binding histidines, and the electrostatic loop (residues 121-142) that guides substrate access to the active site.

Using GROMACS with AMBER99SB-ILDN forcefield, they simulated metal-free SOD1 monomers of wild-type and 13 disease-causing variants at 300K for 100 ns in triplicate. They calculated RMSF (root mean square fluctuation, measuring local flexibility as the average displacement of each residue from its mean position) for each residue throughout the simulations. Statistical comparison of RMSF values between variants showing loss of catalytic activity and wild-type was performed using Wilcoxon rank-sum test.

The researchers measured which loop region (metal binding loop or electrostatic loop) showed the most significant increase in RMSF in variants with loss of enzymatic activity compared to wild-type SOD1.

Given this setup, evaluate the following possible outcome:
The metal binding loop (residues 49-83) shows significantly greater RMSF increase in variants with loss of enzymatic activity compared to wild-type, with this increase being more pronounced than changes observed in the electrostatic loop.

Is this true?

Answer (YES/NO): NO